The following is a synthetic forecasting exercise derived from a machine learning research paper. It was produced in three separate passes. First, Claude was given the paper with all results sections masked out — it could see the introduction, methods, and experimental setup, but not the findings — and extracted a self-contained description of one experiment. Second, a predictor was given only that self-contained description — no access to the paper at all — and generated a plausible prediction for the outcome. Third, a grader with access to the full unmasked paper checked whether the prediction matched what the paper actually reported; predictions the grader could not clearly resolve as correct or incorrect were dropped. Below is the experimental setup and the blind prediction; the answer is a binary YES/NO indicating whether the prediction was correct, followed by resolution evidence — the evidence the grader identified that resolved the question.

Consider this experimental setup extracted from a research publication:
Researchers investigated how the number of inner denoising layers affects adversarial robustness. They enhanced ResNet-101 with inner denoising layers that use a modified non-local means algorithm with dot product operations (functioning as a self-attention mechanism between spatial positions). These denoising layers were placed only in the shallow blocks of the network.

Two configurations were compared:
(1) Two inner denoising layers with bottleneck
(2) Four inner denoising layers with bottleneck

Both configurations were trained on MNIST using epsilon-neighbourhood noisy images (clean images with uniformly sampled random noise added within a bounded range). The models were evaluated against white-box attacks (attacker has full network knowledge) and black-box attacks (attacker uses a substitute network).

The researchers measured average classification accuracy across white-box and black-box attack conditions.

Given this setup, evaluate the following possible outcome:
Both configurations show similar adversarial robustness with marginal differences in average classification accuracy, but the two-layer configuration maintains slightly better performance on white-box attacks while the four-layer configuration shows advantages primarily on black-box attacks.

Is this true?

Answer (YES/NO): NO